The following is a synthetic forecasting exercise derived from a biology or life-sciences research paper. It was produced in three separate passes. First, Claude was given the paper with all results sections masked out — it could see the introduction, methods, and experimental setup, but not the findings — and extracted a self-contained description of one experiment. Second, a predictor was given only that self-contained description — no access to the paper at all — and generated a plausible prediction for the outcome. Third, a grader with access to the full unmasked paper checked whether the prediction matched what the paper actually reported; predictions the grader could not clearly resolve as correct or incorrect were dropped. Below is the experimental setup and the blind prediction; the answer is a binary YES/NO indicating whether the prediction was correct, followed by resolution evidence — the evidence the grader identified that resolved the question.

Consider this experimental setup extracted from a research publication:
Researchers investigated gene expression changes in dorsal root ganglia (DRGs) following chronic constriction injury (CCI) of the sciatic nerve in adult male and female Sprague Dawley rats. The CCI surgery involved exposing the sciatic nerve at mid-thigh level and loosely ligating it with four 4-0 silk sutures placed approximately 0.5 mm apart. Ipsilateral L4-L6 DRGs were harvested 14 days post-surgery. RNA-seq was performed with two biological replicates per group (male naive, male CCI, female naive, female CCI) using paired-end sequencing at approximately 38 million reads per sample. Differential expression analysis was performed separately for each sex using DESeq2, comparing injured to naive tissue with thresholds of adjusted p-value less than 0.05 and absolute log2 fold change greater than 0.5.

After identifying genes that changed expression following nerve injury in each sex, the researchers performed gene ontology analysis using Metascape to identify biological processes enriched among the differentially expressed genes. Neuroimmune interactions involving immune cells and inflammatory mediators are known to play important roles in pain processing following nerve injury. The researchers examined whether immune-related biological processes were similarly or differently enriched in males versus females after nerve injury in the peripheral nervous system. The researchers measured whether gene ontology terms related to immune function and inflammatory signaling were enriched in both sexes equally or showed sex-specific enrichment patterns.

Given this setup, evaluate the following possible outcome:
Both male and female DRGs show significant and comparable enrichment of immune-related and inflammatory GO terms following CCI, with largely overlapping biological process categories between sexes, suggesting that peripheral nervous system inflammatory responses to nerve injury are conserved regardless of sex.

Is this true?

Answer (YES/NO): NO